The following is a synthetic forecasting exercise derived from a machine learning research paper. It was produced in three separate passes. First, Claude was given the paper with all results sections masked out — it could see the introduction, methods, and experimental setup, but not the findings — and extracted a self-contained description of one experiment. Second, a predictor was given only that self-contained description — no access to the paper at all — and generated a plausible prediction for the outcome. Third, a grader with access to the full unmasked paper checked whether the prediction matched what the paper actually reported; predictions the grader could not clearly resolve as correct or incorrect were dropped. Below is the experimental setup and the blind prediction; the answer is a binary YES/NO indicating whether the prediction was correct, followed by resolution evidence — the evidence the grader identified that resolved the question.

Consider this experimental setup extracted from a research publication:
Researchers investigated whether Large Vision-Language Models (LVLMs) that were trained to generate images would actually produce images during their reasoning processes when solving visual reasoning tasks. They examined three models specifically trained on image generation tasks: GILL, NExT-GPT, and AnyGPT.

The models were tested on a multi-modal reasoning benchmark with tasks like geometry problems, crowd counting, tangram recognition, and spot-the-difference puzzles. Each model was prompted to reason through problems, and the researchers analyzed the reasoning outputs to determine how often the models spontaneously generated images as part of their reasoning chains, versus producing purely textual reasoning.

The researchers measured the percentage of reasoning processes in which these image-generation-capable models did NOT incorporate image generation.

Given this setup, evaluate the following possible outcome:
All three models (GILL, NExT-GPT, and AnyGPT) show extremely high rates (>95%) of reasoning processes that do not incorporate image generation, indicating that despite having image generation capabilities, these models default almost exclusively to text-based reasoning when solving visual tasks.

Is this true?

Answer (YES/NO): NO